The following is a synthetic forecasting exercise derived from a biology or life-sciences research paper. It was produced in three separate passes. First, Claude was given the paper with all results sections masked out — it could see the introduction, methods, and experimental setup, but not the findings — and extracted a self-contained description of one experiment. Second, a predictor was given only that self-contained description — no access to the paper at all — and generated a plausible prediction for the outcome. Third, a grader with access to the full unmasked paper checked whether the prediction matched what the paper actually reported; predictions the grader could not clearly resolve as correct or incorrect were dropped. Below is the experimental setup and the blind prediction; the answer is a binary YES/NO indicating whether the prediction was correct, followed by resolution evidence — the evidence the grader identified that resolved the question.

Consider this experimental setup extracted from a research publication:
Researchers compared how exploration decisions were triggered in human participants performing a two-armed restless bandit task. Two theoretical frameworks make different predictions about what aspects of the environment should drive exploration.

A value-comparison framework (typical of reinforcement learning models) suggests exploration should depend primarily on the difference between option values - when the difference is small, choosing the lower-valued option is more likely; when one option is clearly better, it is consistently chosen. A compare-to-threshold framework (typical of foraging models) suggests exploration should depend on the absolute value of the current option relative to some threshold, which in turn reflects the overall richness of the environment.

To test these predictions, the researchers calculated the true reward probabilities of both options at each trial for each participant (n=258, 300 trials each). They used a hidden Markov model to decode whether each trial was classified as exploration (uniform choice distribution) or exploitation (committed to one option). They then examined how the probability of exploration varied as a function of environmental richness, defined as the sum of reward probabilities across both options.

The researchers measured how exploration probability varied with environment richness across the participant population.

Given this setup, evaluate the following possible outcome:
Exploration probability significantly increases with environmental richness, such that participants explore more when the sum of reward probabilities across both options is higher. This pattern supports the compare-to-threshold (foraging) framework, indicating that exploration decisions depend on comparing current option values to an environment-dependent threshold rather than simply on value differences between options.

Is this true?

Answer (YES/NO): NO